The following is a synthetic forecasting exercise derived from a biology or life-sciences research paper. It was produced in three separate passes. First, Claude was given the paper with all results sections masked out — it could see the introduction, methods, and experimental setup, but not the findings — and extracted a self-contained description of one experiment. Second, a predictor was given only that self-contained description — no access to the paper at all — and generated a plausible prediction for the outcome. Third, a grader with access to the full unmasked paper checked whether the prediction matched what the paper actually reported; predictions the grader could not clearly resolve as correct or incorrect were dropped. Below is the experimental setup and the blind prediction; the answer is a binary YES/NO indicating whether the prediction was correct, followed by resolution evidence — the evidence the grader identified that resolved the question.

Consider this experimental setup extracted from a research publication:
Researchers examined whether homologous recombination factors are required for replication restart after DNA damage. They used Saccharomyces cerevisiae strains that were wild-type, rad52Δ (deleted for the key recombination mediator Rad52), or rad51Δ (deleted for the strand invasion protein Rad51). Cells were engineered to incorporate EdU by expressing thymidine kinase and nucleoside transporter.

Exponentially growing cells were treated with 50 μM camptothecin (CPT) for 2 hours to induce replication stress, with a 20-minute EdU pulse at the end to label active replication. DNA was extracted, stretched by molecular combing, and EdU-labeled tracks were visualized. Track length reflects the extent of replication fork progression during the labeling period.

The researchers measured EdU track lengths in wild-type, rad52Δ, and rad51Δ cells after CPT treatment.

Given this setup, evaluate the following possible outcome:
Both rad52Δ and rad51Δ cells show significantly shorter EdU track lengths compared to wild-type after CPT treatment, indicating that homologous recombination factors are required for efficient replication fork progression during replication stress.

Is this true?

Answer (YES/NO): YES